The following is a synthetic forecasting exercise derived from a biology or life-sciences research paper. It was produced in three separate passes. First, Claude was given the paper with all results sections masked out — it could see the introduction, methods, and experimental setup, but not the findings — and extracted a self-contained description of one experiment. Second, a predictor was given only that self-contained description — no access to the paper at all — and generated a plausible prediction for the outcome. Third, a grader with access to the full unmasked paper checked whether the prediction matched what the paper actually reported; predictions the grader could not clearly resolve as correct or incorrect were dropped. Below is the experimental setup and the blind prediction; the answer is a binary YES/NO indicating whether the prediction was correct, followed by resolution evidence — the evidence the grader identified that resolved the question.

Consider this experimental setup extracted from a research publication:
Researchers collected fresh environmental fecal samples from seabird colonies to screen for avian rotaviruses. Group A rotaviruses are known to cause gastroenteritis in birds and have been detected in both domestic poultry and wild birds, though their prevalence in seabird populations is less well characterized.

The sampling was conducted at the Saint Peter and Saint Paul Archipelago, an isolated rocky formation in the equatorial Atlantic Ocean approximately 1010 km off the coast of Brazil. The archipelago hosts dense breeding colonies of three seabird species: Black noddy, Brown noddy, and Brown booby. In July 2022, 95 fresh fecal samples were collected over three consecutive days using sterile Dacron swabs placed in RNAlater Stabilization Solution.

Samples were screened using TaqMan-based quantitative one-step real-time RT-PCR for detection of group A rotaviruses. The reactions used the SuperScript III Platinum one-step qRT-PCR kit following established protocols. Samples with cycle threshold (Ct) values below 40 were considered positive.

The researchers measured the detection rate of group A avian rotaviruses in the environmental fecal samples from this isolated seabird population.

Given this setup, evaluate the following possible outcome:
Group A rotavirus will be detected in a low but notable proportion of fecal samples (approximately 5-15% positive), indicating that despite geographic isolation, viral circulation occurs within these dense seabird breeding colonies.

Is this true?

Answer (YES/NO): NO